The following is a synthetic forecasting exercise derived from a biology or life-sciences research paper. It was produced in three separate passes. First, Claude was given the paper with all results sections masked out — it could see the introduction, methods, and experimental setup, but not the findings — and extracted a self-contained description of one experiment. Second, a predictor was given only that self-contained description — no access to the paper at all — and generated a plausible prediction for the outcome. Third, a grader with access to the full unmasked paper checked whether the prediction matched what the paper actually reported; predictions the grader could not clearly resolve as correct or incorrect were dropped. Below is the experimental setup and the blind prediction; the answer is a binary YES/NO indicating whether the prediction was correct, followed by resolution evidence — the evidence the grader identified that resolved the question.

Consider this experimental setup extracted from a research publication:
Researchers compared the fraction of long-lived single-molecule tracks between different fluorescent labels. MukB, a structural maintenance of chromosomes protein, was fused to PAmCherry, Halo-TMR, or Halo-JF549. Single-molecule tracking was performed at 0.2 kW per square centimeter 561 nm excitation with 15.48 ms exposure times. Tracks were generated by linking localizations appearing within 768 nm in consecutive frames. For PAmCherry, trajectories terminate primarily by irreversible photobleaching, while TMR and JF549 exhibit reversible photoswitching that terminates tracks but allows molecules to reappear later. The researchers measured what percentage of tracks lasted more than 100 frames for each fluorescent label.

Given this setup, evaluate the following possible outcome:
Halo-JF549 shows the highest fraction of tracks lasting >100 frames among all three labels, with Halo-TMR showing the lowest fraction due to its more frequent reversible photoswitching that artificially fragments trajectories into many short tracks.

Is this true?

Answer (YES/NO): NO